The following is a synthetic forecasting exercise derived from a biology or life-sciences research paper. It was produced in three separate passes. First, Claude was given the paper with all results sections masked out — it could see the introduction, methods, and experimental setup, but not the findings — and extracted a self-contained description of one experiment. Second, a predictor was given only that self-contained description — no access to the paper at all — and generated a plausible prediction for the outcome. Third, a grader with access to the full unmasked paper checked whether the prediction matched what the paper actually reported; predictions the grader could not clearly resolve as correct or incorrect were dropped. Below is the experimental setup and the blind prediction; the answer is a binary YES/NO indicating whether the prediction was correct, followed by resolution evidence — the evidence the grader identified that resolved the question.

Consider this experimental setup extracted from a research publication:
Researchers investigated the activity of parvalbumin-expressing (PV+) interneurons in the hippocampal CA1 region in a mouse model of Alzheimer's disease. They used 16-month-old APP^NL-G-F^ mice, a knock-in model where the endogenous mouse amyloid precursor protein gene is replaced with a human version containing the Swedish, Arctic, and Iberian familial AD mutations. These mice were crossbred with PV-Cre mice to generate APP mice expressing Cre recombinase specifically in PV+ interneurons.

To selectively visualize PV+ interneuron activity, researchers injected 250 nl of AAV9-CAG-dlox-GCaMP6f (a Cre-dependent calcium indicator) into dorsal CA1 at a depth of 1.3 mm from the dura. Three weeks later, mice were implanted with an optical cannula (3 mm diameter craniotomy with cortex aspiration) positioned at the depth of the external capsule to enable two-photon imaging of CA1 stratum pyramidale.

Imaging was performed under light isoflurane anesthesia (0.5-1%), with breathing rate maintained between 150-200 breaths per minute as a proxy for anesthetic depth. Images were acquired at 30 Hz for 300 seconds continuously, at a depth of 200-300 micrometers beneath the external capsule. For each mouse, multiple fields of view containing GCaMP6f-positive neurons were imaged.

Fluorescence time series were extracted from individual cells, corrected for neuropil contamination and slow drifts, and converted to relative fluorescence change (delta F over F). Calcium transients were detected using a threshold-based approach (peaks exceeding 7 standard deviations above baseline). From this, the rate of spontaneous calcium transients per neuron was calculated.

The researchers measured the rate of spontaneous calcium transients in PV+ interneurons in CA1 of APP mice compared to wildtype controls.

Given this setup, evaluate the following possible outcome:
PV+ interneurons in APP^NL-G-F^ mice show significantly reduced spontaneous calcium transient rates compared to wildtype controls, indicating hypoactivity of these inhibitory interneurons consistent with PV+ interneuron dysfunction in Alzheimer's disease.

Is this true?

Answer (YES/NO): NO